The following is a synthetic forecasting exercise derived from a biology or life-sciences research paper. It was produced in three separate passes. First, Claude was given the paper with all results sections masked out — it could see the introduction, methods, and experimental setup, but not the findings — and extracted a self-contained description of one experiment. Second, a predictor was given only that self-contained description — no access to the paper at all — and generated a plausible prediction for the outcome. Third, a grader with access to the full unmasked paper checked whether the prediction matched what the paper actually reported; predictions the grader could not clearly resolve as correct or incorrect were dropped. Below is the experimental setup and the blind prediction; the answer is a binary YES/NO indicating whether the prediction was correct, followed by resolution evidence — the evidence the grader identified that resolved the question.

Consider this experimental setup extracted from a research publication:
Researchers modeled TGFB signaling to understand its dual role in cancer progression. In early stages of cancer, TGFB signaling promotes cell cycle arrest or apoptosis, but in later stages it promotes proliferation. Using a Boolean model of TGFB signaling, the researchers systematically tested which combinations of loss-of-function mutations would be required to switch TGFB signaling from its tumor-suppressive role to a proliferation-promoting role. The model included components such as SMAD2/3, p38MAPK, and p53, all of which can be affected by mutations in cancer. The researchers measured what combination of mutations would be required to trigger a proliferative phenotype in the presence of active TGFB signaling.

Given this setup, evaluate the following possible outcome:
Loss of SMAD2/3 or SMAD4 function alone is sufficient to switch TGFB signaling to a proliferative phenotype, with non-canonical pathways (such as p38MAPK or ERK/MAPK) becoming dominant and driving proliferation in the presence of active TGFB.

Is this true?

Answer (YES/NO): NO